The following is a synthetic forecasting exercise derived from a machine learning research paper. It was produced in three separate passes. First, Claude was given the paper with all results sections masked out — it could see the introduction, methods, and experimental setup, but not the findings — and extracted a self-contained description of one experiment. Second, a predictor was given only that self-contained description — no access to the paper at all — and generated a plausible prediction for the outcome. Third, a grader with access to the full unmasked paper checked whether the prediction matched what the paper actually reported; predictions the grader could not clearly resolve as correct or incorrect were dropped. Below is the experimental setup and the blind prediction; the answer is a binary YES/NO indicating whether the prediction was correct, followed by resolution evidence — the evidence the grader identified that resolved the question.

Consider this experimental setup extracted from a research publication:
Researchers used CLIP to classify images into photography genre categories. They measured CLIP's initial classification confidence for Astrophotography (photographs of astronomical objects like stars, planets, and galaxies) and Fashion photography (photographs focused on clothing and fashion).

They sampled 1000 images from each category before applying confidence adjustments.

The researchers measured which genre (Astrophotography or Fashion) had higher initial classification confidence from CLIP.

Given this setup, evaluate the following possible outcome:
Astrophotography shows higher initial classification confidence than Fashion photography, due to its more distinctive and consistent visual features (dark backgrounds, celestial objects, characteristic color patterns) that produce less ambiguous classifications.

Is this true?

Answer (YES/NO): YES